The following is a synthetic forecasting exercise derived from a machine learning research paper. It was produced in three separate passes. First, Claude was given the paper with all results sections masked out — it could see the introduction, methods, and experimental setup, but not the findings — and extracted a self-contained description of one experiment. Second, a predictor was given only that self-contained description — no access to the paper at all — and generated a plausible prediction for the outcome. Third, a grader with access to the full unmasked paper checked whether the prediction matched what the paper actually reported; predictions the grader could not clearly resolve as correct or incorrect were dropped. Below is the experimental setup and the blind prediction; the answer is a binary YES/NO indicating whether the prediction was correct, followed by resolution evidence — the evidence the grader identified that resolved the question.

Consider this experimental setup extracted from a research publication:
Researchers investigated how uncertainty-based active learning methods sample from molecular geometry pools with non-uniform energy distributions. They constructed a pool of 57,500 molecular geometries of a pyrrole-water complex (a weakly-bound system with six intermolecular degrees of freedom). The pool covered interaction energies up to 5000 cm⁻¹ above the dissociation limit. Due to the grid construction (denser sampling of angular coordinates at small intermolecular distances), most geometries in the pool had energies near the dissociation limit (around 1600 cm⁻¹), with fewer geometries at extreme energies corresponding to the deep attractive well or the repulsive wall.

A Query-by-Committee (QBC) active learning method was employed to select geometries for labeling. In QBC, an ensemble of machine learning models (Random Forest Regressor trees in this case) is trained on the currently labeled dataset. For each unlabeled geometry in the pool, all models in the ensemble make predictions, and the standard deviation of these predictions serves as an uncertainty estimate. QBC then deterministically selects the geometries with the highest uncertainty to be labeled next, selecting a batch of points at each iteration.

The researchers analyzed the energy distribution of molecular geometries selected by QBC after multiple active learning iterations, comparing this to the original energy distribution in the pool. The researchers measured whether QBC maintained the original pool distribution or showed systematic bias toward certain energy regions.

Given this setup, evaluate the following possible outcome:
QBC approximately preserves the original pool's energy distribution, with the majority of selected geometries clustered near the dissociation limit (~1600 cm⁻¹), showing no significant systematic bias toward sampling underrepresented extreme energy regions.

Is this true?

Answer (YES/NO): NO